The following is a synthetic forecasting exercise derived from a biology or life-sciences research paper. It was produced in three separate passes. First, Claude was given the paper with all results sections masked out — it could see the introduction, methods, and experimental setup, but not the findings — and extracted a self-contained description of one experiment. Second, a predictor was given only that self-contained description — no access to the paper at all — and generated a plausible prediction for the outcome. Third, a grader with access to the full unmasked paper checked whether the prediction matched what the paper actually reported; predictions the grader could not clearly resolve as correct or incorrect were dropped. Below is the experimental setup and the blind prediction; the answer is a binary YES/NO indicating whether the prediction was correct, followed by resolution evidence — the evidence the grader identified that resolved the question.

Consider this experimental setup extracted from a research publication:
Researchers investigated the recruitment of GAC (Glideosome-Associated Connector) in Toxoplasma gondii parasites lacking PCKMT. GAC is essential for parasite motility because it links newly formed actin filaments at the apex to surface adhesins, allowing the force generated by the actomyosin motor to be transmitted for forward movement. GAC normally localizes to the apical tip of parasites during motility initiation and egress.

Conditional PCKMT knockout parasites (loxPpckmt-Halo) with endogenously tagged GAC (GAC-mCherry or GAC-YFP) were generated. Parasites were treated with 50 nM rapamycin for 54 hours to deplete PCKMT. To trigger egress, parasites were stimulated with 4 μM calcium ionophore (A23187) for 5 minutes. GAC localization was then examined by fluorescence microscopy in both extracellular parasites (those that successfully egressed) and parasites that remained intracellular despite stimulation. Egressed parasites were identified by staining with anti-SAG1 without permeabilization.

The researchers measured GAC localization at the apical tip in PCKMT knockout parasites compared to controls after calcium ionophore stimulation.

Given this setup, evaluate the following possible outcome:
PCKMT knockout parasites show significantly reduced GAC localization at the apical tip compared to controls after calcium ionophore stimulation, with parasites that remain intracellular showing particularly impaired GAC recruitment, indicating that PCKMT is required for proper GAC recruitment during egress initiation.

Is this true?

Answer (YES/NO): NO